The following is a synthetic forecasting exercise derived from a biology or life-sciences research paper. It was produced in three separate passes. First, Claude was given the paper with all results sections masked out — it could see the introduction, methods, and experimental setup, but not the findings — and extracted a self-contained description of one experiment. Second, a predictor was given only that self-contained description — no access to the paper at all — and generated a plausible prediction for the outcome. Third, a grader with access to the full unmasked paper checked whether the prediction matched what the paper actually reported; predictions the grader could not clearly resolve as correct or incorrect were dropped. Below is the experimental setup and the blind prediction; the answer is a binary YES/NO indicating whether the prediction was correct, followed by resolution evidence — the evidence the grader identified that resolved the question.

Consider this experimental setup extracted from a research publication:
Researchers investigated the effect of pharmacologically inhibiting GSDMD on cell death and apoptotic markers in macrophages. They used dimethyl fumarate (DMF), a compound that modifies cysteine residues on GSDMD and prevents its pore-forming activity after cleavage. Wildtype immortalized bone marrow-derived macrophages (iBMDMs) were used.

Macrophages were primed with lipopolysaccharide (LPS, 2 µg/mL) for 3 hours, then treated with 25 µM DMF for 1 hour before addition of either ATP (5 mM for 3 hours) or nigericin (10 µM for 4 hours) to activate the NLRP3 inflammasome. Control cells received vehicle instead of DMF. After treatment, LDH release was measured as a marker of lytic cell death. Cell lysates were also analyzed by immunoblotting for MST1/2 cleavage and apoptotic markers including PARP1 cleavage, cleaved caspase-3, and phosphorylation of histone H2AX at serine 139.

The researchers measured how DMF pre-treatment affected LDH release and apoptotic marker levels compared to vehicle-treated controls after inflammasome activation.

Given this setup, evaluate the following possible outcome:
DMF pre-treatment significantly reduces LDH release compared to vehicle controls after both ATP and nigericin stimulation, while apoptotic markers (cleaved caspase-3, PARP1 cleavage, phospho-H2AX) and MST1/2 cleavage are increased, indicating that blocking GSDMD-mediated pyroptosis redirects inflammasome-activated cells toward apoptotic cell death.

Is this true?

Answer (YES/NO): NO